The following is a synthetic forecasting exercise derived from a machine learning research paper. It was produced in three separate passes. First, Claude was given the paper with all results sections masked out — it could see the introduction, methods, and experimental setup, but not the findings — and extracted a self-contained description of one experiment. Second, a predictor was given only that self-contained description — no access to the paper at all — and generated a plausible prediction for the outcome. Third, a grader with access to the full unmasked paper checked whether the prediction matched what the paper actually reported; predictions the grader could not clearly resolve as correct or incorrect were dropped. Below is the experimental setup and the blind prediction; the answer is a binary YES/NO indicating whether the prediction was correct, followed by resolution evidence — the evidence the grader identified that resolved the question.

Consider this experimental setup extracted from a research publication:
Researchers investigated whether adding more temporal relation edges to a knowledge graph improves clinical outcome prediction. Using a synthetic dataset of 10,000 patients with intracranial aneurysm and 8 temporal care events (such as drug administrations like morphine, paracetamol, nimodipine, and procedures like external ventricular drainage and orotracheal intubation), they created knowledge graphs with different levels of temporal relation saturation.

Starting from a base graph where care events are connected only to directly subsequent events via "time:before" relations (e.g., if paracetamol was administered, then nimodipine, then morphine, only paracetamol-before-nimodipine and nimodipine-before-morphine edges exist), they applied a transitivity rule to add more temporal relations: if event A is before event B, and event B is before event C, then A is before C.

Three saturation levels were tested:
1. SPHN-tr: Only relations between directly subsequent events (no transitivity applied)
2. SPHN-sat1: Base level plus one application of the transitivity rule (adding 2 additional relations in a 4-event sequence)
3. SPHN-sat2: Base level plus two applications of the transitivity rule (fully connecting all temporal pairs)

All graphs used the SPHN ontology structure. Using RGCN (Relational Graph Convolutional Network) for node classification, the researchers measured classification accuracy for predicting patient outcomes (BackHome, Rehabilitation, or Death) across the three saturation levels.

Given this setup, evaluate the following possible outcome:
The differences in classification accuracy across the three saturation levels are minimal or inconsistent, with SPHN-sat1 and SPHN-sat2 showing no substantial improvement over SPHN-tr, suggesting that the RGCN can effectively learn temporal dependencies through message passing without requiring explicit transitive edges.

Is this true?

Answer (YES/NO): YES